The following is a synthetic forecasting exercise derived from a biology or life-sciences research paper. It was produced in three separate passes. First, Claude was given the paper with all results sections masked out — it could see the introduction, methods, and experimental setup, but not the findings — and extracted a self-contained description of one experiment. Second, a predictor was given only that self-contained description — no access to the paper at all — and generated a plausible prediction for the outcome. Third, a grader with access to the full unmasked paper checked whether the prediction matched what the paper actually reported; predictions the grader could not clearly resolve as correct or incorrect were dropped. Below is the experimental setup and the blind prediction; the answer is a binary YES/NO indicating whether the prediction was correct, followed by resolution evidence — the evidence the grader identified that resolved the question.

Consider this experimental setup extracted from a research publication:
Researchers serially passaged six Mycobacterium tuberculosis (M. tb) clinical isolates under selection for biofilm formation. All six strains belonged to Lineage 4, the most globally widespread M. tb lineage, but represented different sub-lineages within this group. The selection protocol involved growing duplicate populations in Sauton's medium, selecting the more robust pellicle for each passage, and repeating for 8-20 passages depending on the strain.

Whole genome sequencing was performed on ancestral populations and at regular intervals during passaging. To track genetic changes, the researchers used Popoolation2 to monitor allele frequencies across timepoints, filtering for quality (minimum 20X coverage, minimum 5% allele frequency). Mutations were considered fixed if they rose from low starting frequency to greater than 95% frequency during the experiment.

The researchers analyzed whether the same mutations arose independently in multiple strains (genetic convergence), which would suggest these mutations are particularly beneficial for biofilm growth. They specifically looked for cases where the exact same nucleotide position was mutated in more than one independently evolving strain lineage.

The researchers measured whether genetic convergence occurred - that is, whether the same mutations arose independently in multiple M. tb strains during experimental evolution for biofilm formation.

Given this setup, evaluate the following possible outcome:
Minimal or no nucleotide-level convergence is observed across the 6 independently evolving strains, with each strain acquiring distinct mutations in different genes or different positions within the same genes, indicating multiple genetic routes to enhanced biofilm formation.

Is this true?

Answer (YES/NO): NO